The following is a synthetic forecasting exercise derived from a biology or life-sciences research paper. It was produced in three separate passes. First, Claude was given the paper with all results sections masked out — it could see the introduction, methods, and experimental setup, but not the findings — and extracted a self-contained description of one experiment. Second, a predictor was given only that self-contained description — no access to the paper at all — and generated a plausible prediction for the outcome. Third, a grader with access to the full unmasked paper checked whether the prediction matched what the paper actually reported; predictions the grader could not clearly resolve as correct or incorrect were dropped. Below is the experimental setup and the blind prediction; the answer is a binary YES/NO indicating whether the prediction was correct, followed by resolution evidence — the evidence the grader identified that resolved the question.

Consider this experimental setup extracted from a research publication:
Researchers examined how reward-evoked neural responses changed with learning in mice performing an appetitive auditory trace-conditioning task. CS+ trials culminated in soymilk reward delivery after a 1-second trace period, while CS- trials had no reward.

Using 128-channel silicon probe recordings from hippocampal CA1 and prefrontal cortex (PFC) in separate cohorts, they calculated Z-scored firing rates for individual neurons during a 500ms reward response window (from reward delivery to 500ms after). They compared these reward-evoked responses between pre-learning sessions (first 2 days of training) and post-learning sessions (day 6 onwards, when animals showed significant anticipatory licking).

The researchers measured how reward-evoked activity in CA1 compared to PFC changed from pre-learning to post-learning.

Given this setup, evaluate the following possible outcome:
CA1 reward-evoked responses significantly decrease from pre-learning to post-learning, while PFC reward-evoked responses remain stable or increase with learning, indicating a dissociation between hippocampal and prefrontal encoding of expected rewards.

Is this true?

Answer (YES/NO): NO